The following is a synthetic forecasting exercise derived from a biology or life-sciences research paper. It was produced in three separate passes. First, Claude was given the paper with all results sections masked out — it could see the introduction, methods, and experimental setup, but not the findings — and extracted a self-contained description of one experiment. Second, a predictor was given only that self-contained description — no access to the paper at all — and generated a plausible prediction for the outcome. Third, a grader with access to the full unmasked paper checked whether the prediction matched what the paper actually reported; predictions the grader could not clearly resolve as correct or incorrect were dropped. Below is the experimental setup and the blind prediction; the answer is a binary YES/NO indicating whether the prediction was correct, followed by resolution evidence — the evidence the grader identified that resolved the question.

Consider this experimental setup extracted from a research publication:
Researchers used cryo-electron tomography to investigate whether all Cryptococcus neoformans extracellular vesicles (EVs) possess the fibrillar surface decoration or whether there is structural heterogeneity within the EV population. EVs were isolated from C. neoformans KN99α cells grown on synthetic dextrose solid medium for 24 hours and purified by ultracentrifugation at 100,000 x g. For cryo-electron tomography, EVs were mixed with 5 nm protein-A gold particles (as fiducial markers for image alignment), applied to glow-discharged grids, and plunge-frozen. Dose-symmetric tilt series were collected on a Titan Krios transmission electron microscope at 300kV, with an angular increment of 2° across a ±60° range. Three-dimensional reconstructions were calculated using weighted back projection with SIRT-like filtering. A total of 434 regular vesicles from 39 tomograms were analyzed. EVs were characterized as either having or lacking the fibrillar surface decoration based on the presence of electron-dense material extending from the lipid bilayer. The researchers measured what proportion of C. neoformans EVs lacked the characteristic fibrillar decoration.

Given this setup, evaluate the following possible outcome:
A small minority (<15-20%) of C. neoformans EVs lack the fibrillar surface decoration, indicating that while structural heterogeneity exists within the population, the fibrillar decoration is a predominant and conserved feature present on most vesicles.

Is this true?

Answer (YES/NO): YES